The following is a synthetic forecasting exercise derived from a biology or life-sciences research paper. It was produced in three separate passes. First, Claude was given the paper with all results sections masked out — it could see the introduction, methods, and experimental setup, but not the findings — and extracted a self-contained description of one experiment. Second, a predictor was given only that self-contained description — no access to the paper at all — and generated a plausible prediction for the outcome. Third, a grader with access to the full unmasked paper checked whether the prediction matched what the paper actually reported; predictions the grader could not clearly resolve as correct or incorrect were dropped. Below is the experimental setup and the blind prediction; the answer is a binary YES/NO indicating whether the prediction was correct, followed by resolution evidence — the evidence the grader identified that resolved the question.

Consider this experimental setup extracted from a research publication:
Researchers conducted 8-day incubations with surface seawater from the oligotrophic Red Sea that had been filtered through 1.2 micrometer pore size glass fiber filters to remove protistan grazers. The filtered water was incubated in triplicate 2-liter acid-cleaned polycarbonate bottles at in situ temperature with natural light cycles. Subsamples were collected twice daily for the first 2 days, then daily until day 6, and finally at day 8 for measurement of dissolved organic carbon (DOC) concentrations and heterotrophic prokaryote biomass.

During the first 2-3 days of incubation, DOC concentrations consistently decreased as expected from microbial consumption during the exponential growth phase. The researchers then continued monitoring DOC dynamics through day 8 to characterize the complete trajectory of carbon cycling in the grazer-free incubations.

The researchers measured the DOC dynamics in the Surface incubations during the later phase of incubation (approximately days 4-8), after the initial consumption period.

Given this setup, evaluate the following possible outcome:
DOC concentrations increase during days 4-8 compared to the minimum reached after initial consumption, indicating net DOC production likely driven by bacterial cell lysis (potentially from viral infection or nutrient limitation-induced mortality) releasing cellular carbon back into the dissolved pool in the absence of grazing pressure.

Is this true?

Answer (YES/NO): YES